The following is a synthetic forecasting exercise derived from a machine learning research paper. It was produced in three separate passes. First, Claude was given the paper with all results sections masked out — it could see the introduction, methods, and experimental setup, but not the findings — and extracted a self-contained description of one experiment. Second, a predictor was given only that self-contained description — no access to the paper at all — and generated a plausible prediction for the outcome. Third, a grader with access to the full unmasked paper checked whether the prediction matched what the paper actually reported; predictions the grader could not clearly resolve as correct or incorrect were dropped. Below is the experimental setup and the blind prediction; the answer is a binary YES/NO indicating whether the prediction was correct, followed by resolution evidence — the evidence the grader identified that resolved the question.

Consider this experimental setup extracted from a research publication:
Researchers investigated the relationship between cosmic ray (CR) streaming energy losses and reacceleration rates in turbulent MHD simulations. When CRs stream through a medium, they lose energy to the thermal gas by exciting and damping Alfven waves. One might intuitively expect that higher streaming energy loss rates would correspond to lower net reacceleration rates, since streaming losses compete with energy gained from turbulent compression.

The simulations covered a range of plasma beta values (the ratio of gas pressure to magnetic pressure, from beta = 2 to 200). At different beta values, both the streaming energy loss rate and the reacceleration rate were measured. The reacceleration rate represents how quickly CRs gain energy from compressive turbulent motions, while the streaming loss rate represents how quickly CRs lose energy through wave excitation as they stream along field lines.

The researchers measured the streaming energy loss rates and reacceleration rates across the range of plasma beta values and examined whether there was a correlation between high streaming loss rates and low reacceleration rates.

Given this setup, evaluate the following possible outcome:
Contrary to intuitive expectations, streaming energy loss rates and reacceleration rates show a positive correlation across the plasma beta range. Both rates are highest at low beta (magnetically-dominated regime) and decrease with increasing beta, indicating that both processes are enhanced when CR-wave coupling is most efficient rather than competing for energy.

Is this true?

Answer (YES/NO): NO